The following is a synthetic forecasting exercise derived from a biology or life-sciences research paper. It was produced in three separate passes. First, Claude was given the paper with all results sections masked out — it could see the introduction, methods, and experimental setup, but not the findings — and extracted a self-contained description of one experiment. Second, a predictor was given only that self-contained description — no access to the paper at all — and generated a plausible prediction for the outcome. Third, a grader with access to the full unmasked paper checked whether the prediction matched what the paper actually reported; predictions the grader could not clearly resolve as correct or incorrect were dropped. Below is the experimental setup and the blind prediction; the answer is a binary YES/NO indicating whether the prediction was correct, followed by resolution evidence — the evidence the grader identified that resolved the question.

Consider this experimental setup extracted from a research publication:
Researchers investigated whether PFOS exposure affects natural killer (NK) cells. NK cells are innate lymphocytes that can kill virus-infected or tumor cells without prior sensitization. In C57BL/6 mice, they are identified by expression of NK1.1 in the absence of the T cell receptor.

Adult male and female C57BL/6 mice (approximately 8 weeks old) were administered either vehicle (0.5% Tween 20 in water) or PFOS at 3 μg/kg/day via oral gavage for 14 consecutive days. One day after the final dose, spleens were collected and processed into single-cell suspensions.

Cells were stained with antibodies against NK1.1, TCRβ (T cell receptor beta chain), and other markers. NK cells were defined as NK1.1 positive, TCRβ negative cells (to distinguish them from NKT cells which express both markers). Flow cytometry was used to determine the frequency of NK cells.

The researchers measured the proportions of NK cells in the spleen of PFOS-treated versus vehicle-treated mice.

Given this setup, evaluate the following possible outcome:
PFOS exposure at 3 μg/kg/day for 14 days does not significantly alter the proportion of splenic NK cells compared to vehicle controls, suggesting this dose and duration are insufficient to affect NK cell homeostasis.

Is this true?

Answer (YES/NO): NO